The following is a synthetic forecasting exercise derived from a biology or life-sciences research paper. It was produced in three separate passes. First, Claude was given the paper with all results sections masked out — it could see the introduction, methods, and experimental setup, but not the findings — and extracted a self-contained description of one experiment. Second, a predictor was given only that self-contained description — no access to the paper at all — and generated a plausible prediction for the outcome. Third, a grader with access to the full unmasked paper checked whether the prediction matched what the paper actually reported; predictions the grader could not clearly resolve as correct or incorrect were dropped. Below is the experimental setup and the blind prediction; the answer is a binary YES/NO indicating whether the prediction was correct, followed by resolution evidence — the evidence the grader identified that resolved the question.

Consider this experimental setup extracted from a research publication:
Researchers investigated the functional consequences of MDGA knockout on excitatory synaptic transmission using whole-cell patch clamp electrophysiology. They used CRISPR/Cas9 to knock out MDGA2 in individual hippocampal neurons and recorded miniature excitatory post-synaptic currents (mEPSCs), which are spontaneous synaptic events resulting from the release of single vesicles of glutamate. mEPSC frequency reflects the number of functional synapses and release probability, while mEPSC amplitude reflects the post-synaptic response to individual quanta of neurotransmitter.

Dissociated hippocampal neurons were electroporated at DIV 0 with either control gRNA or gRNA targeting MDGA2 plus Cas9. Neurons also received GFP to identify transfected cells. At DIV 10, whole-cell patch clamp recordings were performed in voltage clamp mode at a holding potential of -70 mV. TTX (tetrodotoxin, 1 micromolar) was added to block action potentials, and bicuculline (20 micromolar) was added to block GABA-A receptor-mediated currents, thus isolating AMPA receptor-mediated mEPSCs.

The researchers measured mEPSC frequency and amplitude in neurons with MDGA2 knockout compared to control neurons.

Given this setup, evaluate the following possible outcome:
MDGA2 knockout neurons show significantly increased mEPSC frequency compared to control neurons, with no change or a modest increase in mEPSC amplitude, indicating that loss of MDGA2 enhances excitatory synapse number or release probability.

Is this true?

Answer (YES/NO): YES